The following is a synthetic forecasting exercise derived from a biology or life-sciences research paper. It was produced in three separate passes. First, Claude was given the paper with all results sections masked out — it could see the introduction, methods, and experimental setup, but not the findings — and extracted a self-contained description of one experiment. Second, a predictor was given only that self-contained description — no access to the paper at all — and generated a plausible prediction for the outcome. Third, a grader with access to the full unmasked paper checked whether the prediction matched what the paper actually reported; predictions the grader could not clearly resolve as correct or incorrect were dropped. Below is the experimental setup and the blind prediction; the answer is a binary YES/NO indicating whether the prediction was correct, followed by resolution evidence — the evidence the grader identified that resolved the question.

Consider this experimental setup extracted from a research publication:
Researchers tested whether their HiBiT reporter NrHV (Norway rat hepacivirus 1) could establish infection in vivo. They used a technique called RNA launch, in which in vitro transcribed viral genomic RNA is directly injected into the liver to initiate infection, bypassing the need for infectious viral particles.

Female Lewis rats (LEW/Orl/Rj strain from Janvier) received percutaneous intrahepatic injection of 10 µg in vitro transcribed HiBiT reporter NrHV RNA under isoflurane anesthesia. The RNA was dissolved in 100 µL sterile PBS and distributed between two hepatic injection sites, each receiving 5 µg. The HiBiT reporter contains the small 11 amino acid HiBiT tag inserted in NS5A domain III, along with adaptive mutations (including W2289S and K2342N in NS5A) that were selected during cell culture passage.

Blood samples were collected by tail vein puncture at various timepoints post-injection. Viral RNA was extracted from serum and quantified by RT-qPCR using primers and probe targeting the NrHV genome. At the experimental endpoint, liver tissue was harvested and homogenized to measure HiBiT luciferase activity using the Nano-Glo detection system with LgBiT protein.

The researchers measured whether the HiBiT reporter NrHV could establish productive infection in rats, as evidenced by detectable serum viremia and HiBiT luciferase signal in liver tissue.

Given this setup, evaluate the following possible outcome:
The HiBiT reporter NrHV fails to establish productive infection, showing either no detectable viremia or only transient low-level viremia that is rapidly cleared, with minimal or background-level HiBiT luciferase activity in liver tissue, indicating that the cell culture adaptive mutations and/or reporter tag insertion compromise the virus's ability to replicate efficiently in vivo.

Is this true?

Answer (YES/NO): NO